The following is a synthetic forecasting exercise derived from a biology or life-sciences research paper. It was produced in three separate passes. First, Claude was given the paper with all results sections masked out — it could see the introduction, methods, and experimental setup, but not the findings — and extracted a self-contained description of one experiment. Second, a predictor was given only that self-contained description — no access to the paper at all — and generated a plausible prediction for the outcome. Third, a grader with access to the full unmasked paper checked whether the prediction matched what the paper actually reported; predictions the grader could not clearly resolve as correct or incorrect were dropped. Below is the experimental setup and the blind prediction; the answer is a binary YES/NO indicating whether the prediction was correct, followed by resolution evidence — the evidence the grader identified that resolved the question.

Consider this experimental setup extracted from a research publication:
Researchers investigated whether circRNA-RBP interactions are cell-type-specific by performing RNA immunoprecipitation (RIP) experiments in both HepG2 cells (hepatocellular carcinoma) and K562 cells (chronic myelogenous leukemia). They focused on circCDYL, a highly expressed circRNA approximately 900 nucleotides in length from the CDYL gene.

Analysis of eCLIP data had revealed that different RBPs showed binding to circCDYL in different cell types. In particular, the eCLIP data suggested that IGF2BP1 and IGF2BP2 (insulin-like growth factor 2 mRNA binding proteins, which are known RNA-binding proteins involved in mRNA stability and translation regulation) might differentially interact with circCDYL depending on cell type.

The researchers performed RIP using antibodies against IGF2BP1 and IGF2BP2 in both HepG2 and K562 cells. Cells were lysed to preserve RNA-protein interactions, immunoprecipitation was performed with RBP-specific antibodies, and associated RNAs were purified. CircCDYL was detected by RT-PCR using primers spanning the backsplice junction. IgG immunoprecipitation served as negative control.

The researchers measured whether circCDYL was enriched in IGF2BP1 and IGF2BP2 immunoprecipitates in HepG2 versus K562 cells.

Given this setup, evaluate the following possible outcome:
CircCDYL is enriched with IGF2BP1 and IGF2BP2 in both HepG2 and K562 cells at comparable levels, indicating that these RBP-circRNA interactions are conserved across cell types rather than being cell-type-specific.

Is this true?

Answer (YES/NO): NO